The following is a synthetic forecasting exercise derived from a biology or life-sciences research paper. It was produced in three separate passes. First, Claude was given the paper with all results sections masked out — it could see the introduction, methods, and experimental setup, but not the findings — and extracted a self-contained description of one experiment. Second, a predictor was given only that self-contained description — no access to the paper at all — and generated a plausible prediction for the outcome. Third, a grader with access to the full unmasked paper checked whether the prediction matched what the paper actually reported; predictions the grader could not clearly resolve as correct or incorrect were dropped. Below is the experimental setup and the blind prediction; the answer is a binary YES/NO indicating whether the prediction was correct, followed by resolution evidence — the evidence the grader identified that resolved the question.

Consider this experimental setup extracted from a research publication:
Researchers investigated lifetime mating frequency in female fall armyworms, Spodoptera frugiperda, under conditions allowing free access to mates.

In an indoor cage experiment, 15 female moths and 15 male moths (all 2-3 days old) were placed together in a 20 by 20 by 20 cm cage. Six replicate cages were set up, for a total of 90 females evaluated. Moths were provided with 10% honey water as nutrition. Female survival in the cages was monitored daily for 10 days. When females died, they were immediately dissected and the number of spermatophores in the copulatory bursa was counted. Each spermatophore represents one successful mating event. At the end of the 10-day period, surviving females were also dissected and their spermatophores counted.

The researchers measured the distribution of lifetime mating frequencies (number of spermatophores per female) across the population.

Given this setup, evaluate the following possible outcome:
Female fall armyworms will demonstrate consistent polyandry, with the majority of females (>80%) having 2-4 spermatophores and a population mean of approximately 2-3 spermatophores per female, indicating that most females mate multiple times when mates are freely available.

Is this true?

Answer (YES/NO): NO